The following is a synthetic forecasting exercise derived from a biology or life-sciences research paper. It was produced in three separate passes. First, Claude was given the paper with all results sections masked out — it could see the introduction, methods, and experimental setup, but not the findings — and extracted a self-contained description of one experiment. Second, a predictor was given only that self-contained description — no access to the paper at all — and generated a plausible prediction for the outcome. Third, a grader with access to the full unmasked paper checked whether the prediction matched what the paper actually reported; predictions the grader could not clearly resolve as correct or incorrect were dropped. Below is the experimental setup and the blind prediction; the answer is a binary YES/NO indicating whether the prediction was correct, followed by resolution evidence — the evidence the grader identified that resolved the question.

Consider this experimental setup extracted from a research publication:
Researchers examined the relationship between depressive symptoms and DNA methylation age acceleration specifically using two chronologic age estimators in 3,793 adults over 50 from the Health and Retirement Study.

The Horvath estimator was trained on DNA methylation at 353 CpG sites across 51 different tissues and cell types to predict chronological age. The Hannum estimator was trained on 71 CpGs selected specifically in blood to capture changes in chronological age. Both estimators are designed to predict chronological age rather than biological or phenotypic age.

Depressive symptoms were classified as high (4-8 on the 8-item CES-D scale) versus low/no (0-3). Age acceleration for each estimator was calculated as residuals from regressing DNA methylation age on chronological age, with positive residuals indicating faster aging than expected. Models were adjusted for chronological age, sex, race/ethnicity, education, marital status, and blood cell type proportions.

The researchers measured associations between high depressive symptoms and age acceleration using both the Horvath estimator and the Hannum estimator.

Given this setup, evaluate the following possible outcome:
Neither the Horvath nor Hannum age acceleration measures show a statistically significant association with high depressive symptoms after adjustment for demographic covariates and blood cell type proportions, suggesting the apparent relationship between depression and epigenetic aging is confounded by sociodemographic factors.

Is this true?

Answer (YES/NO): NO